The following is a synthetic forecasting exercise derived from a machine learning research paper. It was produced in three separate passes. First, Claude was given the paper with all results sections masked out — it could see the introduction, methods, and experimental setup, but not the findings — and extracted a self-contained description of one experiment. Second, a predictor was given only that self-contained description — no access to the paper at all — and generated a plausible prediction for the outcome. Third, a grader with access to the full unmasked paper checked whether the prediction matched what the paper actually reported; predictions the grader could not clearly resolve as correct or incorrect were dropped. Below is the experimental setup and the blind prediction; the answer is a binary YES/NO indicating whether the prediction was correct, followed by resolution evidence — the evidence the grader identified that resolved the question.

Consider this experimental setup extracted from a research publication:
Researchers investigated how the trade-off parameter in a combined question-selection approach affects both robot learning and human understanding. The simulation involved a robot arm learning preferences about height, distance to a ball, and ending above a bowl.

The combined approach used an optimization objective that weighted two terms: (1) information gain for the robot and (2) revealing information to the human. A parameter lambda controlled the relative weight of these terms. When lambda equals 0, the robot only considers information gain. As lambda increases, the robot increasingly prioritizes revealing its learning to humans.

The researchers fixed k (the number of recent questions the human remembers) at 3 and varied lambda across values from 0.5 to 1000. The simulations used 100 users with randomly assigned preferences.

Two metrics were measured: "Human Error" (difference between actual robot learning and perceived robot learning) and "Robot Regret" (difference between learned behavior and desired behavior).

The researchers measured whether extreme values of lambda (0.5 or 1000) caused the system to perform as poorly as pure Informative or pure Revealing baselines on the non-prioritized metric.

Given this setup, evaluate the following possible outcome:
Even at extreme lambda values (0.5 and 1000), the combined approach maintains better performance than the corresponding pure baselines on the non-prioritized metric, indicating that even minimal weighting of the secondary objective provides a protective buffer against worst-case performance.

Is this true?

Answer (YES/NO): YES